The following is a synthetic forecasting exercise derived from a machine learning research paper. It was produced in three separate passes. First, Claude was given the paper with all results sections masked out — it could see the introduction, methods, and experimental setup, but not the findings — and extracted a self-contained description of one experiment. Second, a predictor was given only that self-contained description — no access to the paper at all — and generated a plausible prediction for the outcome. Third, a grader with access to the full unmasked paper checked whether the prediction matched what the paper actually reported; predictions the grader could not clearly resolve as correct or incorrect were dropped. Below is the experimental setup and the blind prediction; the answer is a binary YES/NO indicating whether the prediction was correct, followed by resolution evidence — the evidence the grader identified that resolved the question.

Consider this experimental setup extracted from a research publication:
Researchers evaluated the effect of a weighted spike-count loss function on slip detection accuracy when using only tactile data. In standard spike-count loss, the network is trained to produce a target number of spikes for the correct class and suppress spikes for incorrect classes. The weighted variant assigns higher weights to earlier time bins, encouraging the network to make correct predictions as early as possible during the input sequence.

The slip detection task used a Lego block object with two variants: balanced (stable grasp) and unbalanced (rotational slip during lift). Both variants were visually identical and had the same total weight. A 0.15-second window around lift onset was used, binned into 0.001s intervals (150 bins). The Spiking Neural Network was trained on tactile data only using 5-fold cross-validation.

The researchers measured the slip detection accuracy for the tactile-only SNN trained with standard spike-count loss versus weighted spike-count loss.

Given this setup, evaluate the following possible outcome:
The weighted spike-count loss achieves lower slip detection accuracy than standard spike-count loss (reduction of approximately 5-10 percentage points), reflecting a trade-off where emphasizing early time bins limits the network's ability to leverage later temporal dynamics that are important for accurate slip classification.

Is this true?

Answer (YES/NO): NO